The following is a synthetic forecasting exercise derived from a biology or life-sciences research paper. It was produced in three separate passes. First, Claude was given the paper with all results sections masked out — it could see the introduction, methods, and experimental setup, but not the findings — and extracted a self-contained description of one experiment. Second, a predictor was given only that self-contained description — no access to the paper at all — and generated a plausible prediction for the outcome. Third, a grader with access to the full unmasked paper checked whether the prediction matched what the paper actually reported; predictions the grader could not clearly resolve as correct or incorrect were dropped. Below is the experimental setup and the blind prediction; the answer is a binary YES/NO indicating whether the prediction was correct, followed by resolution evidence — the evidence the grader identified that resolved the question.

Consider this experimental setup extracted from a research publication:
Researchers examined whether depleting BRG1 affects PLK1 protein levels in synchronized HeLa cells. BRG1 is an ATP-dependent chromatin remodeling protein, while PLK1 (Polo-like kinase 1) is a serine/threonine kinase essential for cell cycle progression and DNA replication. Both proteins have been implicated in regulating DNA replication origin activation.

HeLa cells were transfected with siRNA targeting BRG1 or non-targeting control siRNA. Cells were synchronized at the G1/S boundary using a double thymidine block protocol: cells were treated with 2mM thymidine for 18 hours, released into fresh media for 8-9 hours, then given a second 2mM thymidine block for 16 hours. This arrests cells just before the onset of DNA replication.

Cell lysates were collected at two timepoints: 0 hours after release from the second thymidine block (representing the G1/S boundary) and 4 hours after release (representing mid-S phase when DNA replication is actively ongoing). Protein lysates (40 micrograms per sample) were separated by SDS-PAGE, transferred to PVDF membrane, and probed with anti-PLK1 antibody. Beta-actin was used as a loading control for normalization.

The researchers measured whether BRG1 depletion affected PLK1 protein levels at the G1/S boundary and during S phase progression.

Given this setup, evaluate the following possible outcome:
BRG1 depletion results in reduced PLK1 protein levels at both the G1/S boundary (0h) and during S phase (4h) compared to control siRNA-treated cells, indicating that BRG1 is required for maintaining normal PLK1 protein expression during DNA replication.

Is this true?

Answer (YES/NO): YES